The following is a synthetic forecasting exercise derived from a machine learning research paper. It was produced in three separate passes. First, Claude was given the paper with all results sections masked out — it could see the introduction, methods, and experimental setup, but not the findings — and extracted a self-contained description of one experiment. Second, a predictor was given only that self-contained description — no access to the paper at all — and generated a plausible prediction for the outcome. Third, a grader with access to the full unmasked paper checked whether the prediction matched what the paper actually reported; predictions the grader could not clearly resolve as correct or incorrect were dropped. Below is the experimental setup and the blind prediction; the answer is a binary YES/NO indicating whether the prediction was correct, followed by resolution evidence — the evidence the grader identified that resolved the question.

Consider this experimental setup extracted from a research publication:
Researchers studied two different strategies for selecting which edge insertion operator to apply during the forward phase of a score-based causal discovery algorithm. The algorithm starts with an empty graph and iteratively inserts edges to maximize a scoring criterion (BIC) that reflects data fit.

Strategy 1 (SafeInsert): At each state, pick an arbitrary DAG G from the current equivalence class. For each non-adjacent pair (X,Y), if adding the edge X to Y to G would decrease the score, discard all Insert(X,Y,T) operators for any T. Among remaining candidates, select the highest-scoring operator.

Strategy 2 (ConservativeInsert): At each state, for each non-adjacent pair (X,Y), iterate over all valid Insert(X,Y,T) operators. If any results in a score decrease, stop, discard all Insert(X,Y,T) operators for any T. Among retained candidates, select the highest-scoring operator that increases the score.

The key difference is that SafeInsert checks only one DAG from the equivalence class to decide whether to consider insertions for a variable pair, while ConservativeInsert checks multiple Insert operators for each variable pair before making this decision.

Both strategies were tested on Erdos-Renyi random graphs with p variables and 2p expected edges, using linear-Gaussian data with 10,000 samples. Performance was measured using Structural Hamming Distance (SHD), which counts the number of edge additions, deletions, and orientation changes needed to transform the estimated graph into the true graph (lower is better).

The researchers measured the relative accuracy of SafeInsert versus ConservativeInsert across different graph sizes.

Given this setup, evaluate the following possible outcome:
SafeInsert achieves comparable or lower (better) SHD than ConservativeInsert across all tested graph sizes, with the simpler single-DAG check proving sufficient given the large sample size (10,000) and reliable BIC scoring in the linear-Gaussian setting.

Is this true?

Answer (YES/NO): NO